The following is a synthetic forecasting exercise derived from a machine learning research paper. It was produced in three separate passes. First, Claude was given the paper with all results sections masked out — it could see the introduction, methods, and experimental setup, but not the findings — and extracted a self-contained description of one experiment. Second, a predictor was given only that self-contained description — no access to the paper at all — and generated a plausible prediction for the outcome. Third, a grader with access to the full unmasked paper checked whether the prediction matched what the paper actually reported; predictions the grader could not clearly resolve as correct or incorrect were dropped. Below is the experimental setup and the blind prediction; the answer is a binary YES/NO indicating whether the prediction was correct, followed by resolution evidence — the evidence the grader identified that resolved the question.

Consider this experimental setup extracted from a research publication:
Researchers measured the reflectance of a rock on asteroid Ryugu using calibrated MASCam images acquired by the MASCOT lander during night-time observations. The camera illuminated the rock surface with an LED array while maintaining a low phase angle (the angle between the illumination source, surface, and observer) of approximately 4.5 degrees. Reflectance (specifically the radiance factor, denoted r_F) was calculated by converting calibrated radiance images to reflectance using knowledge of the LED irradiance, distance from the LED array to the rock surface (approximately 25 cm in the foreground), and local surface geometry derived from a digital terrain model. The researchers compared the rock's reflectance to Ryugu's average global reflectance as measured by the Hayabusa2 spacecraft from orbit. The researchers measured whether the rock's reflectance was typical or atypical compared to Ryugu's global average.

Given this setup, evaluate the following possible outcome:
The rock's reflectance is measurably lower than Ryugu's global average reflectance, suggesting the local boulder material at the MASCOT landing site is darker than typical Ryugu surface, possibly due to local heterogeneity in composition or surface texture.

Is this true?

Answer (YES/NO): NO